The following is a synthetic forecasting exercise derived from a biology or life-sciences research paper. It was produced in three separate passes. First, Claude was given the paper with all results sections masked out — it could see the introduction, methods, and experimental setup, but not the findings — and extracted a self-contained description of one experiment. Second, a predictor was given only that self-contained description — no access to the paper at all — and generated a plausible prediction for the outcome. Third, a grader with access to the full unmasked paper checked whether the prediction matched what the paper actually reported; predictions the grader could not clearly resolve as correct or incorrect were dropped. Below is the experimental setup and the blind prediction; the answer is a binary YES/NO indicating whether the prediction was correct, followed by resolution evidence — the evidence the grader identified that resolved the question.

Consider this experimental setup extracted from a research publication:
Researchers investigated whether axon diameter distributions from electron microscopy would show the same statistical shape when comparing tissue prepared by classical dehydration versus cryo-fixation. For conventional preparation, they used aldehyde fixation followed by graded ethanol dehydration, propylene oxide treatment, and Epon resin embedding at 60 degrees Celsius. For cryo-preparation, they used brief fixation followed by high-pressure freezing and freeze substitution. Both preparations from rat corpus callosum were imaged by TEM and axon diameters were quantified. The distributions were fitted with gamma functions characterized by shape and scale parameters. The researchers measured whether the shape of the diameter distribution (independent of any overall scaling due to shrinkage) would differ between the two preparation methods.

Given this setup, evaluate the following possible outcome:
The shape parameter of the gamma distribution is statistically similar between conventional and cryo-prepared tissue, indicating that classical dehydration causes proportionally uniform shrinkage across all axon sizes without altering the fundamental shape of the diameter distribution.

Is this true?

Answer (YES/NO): NO